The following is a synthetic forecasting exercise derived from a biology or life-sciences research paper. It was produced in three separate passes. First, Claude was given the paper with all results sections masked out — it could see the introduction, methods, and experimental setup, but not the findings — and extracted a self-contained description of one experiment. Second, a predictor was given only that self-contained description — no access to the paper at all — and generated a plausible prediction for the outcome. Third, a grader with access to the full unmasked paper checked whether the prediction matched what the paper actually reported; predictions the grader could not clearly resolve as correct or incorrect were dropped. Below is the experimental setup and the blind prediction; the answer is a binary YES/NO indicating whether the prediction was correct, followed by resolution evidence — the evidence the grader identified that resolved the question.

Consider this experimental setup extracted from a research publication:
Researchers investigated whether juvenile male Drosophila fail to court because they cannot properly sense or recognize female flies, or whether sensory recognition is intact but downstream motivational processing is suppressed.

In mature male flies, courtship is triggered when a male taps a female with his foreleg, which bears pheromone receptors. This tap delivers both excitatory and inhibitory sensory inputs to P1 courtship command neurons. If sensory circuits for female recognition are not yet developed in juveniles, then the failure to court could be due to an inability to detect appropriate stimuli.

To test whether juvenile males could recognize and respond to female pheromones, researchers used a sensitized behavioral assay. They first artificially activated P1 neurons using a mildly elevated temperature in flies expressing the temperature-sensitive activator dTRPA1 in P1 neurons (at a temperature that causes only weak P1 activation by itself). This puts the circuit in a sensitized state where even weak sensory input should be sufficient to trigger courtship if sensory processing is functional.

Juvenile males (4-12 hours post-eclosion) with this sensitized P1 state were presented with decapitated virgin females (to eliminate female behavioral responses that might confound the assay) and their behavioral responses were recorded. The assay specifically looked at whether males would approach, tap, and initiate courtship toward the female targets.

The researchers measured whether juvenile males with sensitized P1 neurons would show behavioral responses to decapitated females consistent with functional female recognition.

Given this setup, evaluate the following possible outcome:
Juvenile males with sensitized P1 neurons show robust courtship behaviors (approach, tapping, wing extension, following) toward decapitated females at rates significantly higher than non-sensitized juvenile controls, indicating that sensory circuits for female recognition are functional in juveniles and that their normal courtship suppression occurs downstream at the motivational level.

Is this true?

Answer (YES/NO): YES